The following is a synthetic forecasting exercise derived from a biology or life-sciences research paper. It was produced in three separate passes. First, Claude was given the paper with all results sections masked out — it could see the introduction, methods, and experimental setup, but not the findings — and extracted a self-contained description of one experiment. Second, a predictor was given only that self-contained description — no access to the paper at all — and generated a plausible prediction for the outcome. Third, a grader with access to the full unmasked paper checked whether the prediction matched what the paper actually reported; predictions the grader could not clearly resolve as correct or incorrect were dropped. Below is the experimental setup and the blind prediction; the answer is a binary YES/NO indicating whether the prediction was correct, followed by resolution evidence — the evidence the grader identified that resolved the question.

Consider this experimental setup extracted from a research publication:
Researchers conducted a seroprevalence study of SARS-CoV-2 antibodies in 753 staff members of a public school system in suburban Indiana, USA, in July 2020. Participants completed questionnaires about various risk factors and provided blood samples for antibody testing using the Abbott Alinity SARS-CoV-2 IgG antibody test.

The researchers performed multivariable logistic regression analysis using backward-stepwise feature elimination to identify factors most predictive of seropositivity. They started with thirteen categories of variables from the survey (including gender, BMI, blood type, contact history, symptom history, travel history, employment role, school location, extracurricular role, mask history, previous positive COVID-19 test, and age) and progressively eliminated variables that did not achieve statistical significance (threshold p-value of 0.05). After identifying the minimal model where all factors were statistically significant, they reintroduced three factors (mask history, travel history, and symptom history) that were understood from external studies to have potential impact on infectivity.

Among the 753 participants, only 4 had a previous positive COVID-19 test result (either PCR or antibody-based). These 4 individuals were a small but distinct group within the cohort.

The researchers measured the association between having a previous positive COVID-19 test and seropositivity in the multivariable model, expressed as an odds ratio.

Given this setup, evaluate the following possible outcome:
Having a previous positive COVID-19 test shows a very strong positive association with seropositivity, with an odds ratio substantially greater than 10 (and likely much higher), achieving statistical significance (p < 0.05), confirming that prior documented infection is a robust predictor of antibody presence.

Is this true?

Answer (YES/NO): YES